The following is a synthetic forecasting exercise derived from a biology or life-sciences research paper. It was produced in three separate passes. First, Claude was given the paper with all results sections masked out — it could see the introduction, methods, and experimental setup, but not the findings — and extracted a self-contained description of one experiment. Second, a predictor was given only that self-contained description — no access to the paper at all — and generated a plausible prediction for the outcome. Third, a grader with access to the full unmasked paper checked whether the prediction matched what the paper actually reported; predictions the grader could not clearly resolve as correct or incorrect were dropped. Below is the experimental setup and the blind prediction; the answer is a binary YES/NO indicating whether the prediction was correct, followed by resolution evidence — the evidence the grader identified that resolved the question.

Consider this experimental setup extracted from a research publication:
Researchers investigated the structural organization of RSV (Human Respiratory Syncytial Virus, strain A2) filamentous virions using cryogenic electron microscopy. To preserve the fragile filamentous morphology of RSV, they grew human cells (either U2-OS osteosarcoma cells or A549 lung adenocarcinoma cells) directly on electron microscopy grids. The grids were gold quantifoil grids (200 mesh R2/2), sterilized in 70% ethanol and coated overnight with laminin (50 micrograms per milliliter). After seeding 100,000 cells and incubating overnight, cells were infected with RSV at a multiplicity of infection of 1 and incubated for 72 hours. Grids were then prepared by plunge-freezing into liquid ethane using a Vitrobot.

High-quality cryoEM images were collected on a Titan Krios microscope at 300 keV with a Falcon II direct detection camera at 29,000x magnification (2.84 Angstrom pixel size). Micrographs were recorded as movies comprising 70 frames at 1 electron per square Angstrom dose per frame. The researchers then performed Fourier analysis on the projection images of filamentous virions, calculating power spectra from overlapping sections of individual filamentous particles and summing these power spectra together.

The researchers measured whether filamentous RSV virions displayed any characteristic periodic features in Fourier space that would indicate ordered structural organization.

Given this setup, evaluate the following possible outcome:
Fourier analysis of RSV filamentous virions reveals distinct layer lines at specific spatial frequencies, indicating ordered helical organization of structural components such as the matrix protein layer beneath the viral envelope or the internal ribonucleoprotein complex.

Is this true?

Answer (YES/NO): YES